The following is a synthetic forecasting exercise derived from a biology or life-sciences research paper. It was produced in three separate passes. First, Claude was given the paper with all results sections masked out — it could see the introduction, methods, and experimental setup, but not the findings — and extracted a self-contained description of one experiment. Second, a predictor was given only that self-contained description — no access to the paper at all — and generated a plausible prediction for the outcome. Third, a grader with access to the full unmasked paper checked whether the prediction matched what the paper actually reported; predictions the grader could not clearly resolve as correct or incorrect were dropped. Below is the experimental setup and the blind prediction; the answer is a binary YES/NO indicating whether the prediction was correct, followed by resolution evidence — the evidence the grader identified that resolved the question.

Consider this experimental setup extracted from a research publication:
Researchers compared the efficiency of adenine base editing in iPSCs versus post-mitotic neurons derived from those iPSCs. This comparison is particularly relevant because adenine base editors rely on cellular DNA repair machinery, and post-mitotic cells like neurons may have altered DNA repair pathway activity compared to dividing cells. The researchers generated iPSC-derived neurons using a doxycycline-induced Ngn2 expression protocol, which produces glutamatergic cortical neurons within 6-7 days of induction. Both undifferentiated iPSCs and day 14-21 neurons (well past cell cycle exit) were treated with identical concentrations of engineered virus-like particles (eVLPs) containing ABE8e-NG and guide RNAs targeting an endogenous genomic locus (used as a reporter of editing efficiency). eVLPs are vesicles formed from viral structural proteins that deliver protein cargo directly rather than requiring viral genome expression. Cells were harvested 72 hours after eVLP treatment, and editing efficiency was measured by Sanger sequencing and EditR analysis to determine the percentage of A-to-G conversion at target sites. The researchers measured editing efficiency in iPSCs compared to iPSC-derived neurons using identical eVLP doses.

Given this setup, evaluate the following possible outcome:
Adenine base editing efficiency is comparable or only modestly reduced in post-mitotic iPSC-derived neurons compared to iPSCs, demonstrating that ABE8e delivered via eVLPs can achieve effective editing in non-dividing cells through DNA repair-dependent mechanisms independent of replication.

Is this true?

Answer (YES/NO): NO